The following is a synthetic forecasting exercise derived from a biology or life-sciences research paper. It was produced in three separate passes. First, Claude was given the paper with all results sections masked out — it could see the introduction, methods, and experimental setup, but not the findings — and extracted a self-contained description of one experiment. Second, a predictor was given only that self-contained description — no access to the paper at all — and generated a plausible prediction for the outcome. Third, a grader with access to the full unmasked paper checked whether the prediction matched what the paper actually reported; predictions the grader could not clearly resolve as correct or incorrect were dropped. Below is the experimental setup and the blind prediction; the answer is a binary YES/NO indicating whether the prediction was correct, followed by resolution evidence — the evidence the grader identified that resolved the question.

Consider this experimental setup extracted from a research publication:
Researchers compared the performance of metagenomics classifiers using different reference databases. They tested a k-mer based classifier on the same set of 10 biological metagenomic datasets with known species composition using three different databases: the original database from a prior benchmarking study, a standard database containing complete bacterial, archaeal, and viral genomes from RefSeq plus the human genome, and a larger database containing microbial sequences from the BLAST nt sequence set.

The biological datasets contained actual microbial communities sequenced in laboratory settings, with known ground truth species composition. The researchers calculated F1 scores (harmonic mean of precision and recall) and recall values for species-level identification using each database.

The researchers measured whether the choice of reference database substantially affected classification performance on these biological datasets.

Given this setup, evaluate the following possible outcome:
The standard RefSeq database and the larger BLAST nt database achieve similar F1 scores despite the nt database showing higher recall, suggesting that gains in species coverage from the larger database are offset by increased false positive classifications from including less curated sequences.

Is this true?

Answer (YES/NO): NO